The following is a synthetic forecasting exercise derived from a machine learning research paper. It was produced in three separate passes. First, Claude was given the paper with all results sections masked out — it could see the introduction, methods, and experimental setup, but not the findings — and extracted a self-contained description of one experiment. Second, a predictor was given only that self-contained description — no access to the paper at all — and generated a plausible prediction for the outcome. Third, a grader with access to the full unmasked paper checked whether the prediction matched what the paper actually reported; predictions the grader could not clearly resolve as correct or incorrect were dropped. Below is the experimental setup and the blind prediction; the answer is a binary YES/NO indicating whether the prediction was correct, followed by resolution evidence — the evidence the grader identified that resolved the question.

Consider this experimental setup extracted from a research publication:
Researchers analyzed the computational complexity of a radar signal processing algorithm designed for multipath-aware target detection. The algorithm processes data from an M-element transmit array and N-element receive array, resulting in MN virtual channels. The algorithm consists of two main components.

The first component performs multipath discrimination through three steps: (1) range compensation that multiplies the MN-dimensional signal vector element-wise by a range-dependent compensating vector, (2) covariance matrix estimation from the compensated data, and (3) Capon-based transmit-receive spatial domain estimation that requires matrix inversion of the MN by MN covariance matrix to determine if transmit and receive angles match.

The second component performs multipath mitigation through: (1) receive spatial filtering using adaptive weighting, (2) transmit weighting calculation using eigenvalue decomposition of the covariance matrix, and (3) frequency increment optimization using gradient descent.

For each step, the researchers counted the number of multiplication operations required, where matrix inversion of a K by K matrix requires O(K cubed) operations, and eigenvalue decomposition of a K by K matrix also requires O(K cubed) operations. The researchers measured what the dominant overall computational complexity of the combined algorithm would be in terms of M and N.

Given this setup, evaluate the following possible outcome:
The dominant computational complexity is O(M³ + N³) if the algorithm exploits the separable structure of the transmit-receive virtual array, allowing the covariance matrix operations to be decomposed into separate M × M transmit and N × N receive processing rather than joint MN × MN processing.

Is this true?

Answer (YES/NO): NO